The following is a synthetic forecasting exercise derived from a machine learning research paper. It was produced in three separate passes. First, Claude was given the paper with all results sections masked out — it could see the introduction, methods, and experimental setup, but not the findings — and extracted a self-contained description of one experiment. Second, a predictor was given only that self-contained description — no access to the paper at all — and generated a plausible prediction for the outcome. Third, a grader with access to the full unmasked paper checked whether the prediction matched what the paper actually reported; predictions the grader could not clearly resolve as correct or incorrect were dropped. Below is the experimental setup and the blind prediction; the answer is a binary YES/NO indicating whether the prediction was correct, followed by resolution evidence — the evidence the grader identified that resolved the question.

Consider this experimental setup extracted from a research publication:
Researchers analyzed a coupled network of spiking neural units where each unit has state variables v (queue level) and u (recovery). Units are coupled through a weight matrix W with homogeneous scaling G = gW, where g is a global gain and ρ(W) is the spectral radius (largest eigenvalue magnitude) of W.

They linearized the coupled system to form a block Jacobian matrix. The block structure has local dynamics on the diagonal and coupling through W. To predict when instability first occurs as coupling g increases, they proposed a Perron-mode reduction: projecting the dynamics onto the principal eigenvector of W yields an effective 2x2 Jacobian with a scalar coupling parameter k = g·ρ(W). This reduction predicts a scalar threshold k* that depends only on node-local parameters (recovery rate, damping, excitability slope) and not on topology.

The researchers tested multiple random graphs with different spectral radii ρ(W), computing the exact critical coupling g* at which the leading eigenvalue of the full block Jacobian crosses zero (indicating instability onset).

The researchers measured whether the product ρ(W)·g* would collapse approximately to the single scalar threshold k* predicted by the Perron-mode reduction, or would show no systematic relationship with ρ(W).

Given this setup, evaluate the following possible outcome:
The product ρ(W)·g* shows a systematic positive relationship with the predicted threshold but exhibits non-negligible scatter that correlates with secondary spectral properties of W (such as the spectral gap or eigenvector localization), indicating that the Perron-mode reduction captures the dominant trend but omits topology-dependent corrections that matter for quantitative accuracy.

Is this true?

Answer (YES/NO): NO